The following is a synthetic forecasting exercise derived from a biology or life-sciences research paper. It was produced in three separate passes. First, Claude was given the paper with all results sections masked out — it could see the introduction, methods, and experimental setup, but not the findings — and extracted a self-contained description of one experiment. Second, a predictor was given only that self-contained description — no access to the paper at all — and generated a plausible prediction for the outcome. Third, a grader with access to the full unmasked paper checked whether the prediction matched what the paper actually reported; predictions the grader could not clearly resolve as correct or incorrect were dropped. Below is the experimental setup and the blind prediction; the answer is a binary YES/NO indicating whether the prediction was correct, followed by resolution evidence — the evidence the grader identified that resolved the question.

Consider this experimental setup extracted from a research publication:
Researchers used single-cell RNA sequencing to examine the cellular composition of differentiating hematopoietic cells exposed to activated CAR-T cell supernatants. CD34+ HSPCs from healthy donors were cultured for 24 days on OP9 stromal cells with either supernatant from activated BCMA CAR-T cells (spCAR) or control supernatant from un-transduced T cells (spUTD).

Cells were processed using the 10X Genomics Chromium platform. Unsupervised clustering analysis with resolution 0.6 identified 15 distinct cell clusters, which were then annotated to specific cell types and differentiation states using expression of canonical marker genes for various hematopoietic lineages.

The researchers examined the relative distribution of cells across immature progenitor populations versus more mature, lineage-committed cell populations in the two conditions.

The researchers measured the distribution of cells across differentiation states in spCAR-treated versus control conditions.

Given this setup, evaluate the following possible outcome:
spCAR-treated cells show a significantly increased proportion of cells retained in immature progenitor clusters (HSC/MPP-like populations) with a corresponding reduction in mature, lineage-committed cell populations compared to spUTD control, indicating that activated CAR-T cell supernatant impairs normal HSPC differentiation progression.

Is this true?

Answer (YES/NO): YES